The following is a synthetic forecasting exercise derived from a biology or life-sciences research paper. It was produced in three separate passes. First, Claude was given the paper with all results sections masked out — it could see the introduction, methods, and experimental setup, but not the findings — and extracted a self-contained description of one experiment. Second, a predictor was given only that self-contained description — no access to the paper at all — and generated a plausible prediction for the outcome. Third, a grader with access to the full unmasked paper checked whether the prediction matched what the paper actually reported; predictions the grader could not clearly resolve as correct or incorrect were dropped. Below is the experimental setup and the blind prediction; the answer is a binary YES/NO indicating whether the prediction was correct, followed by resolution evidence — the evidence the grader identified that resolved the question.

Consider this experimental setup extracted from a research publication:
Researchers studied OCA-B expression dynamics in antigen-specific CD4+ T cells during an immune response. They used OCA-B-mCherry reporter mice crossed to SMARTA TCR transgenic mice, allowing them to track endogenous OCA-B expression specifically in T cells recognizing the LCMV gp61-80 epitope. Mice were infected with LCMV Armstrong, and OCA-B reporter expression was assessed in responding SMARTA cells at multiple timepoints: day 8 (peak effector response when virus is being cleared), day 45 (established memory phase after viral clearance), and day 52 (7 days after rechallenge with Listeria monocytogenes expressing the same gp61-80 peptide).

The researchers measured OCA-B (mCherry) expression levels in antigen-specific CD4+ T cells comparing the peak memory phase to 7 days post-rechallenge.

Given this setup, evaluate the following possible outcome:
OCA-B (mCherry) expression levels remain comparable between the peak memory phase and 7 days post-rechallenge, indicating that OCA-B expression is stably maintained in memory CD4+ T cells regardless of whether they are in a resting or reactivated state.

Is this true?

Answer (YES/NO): NO